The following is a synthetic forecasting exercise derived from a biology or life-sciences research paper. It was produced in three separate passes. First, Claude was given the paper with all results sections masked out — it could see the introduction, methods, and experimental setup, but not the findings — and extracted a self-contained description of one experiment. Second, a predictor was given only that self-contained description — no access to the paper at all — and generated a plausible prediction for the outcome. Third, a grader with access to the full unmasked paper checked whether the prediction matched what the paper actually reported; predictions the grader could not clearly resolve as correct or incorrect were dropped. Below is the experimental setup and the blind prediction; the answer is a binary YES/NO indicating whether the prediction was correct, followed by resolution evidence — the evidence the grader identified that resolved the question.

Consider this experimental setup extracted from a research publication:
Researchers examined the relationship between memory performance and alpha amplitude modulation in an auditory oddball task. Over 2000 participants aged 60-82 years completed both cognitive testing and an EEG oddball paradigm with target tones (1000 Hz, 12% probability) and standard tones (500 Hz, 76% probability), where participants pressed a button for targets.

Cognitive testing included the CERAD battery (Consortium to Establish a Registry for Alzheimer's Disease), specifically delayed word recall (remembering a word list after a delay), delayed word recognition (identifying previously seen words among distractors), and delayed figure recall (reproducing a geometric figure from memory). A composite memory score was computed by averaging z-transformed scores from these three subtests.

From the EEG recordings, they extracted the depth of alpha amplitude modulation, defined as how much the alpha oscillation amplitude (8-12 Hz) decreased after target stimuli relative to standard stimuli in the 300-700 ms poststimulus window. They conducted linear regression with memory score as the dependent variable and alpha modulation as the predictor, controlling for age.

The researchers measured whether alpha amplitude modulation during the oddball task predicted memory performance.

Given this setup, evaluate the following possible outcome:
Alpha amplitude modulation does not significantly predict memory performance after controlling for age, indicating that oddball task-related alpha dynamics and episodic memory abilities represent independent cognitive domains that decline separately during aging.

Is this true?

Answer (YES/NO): NO